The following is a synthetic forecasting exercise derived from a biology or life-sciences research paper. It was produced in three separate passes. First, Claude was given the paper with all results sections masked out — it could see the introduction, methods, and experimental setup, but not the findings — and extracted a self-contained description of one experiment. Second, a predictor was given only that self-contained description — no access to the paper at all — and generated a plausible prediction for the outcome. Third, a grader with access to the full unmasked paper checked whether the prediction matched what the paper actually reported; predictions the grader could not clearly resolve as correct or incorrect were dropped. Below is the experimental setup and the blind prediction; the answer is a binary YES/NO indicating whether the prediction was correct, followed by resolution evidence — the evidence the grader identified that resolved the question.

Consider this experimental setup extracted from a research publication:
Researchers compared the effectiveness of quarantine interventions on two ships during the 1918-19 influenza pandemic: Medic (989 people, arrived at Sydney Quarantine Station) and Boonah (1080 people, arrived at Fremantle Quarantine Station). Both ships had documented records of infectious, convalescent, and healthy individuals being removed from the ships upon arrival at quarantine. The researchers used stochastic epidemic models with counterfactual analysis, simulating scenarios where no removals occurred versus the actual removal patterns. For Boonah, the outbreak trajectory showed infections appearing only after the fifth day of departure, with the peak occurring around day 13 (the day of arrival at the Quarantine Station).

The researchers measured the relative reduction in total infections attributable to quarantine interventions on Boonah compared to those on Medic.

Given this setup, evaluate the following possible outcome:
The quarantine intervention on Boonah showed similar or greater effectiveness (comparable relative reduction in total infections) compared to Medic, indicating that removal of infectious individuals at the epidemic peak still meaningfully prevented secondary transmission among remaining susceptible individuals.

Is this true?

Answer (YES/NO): NO